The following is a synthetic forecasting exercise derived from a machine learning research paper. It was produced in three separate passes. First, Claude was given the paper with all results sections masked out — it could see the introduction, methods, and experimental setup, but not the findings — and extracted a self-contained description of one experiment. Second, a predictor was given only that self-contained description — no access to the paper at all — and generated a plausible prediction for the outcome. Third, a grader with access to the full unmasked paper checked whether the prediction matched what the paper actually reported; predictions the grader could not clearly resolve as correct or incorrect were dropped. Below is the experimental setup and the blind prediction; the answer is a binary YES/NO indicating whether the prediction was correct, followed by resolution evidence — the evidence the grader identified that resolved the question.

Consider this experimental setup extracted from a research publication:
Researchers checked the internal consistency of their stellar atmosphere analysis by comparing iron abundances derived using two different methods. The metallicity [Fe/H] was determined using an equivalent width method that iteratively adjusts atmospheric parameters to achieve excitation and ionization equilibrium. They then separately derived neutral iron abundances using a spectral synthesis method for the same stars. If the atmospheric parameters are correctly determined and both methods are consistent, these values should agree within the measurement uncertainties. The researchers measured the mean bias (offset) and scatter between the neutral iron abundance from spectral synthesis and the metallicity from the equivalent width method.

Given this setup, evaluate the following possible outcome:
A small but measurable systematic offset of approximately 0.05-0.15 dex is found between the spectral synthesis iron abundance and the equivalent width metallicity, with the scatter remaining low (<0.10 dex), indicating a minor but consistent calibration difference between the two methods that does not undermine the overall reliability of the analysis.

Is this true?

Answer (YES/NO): NO